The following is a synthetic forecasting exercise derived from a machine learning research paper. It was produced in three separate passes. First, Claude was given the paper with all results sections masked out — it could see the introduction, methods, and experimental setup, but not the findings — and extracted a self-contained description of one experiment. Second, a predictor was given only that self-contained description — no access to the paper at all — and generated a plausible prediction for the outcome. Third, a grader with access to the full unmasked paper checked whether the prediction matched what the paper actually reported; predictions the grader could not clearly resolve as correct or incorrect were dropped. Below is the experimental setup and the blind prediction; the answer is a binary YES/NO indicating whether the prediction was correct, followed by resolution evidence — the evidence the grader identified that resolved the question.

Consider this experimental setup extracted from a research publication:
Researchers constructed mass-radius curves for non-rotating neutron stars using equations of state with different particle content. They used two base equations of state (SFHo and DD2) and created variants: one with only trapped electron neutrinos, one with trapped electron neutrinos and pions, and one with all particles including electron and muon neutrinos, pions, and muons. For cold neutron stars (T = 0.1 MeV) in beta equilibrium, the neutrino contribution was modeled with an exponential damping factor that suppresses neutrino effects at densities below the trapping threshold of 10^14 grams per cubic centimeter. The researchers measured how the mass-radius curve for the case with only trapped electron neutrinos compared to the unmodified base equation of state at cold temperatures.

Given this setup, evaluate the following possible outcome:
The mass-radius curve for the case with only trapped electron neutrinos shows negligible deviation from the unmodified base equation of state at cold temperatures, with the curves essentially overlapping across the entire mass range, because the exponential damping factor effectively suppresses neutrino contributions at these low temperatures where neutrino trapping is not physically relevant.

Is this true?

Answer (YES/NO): YES